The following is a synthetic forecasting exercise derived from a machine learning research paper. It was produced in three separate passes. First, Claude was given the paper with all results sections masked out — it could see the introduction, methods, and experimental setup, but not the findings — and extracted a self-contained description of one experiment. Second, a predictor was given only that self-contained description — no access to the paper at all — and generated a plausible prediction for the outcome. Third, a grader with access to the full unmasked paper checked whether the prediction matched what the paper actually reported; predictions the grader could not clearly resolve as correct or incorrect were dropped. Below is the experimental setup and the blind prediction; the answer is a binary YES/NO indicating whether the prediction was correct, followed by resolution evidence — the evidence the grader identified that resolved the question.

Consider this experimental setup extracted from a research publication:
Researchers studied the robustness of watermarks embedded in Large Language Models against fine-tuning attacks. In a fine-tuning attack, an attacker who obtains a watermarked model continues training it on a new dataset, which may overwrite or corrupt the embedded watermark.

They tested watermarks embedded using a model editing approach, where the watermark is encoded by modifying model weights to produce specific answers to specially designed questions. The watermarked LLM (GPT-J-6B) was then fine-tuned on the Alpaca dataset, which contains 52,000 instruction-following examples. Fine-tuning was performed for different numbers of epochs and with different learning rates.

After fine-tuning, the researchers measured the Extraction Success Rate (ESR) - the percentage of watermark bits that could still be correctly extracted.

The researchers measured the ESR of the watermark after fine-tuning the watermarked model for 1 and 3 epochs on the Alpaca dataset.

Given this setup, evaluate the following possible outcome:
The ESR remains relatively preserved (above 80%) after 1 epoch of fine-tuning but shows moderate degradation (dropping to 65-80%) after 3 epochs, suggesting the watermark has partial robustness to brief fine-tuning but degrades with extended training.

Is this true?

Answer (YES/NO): NO